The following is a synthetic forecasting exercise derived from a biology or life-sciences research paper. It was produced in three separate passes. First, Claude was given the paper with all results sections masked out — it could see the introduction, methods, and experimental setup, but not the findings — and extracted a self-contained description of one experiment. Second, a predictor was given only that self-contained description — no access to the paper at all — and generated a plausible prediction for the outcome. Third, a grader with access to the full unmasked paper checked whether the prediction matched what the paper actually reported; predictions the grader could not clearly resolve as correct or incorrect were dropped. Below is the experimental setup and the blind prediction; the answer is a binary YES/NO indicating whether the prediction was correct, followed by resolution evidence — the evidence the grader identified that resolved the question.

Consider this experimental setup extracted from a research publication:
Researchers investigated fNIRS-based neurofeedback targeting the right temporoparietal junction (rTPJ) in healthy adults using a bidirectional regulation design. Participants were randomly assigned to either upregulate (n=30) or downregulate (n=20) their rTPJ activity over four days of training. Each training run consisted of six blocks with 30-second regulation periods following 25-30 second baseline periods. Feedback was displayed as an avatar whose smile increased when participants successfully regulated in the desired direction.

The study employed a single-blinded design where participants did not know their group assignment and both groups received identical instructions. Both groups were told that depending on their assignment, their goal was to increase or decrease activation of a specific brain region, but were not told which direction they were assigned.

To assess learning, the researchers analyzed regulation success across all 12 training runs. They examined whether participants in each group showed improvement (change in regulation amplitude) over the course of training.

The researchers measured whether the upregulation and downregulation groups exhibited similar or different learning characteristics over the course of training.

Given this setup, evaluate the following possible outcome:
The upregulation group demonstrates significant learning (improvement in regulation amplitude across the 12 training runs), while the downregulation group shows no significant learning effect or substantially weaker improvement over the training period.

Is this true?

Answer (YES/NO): NO